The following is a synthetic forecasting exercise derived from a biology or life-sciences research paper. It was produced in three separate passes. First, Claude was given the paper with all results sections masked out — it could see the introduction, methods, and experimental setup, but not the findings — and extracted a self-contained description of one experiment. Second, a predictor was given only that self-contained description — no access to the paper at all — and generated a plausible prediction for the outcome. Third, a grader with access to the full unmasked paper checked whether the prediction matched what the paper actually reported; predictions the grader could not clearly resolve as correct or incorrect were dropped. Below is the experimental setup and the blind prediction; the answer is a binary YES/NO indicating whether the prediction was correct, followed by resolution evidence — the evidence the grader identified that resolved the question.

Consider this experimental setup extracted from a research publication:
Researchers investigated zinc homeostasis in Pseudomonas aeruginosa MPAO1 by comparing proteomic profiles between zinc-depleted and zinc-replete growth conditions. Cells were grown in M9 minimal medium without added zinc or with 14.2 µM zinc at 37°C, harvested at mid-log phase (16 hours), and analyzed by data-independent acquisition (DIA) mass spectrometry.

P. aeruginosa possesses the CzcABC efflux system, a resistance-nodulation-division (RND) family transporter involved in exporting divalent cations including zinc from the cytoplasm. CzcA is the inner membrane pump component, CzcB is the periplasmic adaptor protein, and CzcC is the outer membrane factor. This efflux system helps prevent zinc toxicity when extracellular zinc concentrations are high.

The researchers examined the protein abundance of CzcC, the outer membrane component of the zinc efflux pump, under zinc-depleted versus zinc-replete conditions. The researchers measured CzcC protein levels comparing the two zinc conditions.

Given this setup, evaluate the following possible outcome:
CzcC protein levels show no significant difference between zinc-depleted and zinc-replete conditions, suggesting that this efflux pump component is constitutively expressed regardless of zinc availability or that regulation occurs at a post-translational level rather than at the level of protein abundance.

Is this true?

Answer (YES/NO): NO